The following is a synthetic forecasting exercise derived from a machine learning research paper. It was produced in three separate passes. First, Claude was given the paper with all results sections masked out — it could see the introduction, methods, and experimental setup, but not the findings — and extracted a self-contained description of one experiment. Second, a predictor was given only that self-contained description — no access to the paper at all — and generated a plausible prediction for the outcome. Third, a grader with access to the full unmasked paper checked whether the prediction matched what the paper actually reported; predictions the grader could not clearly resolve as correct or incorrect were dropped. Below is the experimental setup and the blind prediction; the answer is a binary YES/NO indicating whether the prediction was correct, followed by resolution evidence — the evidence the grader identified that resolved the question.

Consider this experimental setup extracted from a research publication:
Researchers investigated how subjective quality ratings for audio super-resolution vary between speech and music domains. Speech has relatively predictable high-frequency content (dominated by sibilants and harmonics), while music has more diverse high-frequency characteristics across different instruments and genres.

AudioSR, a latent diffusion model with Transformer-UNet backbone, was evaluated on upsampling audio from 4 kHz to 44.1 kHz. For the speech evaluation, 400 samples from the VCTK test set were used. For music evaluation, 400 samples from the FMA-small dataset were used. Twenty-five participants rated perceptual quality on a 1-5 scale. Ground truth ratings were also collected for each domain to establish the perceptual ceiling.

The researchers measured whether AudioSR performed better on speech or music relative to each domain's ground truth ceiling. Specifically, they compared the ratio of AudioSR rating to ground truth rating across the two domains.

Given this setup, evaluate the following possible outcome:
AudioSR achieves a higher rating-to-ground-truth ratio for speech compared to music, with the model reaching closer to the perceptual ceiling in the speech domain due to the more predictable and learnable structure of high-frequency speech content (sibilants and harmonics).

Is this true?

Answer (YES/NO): YES